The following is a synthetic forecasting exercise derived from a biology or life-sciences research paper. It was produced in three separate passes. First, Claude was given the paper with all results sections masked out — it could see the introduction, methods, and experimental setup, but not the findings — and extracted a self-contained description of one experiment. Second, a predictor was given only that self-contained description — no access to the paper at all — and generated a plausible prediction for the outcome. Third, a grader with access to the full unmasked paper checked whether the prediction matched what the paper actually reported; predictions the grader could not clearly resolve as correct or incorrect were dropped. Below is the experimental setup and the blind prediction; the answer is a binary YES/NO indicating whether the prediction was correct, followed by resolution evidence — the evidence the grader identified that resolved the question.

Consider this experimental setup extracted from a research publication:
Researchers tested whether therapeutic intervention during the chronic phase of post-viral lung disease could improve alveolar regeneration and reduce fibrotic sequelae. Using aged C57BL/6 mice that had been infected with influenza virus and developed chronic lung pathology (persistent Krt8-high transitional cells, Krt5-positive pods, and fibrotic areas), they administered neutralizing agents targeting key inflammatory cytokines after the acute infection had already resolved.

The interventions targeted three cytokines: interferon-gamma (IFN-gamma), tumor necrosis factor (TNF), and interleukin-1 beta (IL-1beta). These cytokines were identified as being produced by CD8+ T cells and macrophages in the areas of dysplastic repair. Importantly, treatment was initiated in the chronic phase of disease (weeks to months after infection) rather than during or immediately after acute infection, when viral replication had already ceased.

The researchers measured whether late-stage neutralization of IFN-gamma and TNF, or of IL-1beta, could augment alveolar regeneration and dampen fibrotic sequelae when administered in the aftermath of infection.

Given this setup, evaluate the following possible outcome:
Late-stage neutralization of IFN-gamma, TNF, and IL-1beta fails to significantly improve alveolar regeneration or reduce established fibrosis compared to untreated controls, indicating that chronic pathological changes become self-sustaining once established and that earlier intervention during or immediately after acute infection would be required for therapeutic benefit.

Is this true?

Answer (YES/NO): NO